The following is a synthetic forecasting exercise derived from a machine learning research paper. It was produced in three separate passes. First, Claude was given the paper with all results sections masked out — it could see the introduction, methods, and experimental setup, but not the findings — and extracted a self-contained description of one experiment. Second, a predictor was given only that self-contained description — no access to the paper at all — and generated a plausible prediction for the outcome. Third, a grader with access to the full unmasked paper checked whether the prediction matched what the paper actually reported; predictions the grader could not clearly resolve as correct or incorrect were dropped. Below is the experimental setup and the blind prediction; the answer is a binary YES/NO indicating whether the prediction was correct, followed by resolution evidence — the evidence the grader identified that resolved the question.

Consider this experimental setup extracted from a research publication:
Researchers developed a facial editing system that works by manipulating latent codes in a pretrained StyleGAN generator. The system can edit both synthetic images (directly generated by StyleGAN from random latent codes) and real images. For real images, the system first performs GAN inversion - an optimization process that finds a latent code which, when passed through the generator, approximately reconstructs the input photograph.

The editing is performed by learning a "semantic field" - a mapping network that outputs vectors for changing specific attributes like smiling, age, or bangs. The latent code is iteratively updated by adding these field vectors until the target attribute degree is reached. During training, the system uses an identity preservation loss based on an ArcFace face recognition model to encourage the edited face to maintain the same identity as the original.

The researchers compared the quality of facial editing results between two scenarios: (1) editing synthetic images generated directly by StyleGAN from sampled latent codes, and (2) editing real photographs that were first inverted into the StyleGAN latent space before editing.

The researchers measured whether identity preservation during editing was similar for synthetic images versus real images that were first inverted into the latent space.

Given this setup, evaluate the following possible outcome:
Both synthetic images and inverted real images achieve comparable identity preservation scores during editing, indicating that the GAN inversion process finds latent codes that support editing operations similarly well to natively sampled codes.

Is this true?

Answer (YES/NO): NO